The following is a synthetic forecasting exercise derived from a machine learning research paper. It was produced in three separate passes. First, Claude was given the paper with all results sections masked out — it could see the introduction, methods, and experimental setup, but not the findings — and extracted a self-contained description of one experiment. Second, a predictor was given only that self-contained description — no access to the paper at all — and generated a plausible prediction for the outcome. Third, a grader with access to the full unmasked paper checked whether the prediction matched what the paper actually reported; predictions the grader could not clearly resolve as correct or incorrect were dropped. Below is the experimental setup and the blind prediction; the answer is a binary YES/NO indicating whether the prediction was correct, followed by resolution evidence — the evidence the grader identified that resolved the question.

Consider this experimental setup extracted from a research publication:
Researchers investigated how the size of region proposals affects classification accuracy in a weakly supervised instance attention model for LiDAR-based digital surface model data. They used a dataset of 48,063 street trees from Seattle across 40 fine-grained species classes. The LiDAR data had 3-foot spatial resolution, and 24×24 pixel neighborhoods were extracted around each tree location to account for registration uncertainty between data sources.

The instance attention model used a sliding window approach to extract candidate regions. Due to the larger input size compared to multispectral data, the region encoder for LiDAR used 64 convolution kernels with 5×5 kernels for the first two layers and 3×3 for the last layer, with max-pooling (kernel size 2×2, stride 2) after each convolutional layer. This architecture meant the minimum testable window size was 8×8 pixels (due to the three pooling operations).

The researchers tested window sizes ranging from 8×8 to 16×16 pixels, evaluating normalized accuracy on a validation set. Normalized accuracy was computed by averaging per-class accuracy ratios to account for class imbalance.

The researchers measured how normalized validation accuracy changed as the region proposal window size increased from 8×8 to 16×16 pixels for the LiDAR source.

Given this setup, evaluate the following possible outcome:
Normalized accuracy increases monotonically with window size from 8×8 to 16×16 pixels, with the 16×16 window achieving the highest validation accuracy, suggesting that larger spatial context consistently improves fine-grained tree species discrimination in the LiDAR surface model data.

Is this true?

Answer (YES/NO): NO